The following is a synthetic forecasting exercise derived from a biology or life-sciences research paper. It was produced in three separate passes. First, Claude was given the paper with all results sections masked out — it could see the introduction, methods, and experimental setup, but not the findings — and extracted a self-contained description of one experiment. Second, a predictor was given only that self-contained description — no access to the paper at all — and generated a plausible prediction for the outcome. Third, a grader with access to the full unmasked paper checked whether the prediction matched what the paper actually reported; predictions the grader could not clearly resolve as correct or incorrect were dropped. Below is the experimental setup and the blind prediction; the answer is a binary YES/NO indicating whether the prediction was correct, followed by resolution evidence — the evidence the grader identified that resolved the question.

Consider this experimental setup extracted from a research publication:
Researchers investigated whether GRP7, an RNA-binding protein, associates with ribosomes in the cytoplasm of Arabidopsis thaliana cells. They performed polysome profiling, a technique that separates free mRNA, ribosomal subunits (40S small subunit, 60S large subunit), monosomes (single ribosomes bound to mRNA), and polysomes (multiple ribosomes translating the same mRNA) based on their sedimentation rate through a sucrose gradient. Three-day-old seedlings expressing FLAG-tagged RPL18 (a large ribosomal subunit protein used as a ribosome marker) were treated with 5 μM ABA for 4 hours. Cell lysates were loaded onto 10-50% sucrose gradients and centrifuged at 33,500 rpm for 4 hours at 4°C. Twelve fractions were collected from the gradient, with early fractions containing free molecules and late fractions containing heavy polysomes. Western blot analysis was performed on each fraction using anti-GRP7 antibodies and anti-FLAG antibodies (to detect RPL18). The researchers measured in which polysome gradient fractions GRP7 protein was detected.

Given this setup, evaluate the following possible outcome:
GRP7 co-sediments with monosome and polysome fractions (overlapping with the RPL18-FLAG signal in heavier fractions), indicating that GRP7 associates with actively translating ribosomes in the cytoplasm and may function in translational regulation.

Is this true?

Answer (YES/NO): YES